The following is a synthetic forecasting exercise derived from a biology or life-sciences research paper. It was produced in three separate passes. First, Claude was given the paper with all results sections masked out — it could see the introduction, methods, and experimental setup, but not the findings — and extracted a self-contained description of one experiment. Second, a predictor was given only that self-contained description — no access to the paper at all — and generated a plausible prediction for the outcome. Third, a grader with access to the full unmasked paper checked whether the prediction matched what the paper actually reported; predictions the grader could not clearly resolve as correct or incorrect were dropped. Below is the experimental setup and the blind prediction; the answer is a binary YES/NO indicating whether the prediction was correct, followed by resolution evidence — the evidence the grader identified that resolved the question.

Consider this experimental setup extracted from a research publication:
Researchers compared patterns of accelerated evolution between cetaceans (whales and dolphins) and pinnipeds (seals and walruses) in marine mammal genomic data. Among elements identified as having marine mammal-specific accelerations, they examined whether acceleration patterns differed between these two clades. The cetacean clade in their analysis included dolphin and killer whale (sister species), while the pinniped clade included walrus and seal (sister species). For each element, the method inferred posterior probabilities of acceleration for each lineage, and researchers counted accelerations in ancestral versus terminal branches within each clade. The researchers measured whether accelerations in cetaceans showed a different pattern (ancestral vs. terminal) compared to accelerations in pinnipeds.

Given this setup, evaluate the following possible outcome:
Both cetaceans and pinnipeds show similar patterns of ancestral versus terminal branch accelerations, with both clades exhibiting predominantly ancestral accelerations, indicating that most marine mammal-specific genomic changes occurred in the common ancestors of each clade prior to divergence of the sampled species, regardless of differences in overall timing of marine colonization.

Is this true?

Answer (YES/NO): NO